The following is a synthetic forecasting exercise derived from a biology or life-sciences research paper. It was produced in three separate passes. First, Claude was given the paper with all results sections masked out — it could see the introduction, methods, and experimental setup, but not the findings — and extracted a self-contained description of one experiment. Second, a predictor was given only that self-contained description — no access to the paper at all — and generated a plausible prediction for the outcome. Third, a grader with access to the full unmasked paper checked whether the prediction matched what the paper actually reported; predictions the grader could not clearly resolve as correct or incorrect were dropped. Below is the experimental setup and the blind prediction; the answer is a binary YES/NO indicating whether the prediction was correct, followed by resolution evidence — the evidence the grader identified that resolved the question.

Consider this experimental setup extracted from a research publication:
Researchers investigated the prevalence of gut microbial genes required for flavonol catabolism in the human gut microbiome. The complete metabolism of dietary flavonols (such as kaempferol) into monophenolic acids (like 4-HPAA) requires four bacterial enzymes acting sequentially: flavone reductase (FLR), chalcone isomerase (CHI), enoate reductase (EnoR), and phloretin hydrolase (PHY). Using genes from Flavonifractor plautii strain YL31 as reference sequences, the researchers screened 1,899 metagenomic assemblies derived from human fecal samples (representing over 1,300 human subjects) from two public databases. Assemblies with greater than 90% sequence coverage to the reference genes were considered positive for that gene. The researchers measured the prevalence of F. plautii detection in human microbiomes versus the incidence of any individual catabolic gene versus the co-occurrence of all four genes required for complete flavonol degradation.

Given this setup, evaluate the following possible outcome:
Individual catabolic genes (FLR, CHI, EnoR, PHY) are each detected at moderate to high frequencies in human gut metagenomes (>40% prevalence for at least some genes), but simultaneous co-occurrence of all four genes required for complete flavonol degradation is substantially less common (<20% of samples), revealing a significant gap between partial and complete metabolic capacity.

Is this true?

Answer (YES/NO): NO